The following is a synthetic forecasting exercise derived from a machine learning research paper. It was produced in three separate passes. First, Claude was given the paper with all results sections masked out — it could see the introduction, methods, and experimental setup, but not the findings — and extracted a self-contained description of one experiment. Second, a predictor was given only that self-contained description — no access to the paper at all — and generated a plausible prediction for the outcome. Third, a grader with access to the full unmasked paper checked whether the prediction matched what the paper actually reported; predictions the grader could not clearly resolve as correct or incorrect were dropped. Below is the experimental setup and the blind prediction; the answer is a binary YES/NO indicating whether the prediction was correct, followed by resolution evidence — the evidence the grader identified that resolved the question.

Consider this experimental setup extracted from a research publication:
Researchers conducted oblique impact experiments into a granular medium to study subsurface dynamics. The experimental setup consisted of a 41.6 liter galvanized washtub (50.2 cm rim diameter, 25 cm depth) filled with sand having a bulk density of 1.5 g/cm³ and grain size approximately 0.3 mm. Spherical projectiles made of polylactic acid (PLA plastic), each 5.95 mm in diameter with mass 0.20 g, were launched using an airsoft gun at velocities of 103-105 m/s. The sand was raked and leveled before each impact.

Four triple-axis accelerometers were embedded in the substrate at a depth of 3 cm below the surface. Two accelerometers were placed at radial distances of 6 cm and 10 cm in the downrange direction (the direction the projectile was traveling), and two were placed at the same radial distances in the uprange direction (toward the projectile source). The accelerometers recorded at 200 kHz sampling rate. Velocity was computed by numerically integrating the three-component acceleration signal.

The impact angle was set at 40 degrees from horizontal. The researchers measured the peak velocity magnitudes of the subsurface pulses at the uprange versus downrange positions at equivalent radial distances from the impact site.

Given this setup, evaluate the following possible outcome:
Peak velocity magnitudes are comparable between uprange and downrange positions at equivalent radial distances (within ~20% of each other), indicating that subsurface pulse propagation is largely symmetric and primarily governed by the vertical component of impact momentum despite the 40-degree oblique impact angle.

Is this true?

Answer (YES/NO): NO